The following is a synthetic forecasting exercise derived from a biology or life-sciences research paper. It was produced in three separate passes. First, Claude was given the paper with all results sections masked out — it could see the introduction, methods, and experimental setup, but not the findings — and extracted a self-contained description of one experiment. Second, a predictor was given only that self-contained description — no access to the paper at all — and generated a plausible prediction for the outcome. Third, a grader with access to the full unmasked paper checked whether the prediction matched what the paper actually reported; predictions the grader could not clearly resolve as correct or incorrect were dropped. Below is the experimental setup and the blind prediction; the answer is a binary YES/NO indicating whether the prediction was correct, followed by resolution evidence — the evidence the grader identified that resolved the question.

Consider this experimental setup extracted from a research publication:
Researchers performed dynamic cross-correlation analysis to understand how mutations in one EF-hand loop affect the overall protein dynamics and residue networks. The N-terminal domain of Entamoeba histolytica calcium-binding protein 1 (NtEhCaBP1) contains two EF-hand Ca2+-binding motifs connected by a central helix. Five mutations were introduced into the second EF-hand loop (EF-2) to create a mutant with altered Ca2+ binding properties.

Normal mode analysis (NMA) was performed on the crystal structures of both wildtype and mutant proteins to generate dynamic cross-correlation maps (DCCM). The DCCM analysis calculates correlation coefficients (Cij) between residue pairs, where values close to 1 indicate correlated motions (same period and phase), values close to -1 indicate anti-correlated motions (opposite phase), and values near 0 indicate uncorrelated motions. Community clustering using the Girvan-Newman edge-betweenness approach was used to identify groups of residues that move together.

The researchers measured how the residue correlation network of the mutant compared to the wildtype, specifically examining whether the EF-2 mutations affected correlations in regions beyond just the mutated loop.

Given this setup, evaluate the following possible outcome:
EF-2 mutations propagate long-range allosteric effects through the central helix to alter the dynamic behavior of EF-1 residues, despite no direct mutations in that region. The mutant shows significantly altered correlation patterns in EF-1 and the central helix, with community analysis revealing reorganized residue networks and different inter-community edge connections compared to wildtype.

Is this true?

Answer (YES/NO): YES